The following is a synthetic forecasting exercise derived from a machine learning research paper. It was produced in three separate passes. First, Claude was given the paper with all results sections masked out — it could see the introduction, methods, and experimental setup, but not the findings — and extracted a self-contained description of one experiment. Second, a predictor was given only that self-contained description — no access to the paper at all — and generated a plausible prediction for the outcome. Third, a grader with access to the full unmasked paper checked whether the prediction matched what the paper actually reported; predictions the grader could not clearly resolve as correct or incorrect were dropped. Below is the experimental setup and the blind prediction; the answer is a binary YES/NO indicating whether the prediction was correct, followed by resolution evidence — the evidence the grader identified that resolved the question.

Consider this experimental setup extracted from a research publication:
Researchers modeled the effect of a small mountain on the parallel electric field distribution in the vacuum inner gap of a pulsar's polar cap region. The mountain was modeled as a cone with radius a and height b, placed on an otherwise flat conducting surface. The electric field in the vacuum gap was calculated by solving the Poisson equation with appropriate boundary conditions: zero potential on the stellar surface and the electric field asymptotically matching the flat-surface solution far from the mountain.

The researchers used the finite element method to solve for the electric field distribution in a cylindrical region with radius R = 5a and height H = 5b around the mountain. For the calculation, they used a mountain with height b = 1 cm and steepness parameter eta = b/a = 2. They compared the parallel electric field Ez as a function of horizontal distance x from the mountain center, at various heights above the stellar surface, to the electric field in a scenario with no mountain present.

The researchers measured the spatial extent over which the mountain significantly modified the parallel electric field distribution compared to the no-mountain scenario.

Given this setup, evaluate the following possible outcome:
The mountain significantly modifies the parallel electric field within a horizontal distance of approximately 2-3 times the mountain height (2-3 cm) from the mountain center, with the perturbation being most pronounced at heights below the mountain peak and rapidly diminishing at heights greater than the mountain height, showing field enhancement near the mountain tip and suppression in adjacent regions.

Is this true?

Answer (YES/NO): NO